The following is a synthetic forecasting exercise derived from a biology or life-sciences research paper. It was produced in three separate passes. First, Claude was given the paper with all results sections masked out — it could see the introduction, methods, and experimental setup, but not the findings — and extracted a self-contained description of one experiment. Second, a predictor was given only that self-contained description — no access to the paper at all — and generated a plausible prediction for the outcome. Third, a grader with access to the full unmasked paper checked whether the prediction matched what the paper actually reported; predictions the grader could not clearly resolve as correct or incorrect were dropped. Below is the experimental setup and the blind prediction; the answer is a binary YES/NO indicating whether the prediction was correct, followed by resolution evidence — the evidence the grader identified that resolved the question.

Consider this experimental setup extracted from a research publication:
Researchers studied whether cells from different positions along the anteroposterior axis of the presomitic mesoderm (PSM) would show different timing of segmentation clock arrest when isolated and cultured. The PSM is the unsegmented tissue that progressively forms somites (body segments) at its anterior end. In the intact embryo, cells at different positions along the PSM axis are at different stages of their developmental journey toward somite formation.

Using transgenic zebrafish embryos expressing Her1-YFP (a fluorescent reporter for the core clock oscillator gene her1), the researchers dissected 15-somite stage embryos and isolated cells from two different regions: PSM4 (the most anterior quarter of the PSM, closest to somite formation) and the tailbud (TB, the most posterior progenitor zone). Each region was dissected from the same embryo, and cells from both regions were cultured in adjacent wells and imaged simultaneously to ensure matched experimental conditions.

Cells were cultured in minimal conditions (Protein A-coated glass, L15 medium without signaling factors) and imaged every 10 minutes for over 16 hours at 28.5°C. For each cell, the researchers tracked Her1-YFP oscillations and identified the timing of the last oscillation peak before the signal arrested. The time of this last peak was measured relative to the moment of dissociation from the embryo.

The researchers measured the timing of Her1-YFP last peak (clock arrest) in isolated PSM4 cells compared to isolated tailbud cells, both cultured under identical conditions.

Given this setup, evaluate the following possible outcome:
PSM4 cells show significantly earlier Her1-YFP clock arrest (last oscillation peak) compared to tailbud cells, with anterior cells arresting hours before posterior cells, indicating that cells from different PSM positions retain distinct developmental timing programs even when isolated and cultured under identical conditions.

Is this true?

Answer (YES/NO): NO